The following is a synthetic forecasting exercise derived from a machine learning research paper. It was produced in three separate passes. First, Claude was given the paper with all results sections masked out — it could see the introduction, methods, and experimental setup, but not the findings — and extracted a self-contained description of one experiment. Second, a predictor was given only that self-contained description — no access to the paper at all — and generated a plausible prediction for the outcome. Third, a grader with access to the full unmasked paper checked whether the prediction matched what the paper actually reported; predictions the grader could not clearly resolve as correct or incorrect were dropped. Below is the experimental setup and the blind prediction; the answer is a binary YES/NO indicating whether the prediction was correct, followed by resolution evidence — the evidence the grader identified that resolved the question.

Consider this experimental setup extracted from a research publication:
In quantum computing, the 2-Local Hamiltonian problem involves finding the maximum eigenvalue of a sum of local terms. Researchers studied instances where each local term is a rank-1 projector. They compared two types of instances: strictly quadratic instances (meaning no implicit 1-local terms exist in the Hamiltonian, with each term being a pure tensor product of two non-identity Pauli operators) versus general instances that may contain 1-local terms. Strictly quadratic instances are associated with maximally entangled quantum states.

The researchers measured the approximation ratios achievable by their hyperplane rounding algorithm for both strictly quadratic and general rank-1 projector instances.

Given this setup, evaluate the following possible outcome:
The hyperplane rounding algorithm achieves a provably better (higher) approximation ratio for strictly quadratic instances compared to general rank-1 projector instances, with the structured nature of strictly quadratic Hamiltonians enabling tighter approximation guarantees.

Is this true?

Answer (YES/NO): YES